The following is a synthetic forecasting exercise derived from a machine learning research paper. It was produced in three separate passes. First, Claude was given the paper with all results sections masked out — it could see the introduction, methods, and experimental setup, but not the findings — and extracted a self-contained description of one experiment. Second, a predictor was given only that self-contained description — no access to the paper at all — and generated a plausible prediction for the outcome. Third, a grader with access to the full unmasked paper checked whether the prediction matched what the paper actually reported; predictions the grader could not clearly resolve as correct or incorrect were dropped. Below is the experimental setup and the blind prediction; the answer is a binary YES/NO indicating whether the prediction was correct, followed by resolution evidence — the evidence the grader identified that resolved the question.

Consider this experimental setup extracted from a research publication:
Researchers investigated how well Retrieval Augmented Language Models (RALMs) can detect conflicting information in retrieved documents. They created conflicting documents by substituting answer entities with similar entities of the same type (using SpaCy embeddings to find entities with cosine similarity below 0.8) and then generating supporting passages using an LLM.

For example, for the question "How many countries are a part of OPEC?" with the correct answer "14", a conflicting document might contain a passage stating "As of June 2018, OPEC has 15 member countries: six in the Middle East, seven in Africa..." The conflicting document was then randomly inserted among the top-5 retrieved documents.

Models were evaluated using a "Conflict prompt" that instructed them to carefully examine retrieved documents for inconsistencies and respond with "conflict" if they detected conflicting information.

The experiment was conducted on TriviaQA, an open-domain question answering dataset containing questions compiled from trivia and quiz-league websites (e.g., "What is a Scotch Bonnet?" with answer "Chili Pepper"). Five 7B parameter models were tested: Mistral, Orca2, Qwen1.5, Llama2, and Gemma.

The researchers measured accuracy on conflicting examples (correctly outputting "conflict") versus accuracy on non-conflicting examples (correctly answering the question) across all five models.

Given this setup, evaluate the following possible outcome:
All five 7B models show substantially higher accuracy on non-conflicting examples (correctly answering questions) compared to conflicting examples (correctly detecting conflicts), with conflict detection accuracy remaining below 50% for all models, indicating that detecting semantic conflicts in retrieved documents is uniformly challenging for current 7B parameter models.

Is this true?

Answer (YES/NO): YES